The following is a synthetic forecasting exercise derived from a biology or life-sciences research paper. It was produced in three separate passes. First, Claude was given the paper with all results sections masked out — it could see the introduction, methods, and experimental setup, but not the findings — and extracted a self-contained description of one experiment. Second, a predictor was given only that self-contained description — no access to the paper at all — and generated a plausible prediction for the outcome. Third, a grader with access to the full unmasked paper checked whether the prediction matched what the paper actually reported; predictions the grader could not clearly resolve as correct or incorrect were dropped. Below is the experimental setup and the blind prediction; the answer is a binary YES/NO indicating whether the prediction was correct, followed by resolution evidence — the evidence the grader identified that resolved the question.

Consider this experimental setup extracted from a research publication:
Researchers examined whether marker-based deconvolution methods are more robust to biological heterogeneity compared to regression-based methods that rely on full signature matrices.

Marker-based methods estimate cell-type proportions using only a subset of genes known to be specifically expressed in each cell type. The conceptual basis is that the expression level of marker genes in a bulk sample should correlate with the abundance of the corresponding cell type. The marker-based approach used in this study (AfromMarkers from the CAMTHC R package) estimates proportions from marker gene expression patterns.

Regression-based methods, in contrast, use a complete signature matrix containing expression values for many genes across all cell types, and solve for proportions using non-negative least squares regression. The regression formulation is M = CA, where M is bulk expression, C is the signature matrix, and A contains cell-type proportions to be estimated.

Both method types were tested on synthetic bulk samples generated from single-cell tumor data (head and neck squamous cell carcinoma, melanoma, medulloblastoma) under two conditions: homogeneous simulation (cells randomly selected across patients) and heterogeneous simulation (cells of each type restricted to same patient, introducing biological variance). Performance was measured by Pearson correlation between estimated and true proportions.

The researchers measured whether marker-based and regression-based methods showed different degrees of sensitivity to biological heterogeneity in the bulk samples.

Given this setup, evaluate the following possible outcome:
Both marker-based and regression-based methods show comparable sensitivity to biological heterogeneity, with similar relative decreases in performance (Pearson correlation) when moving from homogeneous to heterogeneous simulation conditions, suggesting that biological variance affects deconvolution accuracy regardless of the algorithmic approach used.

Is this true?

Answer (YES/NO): NO